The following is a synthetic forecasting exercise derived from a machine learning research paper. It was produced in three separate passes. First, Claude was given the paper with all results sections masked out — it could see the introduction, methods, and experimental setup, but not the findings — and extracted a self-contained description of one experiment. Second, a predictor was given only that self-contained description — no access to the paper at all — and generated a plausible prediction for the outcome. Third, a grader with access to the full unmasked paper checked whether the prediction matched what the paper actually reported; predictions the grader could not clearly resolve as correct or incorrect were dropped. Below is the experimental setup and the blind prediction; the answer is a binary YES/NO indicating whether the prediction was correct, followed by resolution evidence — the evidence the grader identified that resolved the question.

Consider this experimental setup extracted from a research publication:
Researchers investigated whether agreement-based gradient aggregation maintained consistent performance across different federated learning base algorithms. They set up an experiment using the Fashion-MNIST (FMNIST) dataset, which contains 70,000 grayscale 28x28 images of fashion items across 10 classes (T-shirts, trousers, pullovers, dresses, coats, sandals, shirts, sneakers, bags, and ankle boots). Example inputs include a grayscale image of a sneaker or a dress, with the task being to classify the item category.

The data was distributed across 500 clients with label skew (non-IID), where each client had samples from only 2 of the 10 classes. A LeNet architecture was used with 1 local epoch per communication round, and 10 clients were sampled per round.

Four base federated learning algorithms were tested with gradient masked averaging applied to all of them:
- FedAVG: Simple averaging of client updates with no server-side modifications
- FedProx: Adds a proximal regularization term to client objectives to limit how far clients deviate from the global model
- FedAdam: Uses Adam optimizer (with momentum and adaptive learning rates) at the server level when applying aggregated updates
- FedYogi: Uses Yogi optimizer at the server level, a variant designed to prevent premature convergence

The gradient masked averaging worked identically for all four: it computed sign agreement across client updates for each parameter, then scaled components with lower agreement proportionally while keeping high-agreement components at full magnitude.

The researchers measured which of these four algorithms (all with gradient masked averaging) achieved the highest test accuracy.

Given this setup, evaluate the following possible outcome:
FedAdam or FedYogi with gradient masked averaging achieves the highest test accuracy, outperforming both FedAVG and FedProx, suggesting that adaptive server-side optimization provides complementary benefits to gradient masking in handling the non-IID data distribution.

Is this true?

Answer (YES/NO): YES